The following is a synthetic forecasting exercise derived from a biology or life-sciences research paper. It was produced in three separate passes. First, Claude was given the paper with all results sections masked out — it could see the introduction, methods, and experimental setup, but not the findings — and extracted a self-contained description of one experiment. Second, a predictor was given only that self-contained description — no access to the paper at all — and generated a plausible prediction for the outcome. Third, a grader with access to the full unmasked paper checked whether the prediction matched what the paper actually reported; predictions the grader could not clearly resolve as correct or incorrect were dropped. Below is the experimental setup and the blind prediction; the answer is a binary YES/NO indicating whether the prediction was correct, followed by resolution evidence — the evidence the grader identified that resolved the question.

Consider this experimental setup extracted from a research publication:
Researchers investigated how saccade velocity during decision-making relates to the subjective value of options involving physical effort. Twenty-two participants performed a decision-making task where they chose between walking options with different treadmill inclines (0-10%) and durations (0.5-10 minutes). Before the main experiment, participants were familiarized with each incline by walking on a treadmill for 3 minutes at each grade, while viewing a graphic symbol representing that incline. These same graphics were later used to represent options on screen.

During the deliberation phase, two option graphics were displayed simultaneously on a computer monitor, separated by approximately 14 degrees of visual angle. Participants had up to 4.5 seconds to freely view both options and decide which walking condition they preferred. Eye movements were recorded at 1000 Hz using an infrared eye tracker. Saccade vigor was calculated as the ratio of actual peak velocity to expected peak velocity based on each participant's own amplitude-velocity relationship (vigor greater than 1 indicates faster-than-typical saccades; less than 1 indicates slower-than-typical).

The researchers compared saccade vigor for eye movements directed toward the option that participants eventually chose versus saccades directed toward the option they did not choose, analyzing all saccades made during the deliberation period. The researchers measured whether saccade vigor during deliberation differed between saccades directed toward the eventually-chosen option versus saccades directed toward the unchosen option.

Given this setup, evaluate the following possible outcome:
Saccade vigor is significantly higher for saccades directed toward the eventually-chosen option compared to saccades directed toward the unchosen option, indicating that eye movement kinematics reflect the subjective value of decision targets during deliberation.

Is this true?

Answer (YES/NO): YES